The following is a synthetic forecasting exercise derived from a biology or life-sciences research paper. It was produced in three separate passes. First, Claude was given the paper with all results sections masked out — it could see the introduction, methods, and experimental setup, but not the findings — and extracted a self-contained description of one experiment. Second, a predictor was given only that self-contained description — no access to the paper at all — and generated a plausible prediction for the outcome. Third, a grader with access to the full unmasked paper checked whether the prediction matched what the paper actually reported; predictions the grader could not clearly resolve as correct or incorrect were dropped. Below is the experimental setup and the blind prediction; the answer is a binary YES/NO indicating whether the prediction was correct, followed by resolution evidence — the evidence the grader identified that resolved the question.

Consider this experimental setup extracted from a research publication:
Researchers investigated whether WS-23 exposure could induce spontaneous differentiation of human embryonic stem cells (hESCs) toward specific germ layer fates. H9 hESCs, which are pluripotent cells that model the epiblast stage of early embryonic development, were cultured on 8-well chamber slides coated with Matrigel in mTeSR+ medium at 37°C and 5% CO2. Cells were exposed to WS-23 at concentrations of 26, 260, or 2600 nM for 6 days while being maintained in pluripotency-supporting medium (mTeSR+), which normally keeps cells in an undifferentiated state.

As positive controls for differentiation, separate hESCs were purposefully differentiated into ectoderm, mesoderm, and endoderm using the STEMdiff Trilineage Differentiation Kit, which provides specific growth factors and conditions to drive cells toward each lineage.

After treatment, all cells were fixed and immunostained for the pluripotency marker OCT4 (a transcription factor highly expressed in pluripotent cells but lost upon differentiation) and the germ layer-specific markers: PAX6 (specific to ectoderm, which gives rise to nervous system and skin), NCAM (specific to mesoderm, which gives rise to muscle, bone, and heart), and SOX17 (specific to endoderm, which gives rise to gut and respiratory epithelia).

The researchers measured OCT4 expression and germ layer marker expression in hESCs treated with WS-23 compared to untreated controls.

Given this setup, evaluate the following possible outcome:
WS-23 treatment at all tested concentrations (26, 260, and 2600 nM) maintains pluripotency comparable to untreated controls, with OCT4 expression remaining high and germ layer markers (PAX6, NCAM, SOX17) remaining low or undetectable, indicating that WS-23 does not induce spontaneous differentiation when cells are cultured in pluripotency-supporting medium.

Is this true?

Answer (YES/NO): NO